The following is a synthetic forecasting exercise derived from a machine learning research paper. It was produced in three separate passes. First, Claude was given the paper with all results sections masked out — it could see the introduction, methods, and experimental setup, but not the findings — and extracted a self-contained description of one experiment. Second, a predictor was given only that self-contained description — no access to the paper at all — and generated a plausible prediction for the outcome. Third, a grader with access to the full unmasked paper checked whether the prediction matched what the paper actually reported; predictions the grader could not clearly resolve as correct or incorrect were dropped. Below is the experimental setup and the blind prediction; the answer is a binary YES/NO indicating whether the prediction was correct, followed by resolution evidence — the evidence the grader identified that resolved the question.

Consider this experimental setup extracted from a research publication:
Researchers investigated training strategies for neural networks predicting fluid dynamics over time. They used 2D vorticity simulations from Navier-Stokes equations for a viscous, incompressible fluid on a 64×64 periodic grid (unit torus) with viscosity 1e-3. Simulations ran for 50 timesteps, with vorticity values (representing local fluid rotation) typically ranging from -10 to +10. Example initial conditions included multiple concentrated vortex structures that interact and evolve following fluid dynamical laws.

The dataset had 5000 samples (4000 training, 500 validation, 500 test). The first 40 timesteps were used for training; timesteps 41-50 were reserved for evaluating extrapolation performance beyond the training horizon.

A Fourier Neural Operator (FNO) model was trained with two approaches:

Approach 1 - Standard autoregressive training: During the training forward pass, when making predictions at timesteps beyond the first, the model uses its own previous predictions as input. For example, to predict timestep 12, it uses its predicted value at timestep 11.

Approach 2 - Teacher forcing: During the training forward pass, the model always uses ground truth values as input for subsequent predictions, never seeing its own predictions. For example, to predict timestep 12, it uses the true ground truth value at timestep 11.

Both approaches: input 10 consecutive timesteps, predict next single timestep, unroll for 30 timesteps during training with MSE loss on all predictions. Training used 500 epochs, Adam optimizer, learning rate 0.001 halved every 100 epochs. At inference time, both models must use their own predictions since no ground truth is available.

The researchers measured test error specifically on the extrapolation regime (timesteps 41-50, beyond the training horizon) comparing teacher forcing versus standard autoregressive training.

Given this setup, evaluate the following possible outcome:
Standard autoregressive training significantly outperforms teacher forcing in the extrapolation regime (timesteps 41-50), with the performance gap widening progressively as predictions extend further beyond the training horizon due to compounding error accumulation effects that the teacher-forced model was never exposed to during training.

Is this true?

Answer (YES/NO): NO